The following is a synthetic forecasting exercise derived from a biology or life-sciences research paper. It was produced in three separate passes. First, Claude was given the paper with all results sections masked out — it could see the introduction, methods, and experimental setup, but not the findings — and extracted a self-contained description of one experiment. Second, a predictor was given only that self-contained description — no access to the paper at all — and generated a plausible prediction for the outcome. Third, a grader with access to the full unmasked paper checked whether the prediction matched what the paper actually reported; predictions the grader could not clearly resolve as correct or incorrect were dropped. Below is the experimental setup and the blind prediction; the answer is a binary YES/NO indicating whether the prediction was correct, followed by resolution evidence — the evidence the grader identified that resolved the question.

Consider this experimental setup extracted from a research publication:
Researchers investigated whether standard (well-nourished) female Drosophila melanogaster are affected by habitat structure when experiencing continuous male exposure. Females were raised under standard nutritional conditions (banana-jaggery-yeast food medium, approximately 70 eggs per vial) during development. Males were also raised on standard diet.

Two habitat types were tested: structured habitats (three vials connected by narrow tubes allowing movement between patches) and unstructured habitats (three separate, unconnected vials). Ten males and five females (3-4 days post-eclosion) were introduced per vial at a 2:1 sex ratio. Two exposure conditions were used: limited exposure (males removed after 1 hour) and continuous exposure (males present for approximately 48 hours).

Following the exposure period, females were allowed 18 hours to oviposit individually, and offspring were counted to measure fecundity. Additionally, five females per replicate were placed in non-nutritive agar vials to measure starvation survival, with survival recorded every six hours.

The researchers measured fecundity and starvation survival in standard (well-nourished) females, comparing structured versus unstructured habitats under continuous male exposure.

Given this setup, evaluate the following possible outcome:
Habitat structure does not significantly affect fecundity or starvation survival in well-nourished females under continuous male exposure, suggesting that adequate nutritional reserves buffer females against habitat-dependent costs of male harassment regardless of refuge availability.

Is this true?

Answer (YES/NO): NO